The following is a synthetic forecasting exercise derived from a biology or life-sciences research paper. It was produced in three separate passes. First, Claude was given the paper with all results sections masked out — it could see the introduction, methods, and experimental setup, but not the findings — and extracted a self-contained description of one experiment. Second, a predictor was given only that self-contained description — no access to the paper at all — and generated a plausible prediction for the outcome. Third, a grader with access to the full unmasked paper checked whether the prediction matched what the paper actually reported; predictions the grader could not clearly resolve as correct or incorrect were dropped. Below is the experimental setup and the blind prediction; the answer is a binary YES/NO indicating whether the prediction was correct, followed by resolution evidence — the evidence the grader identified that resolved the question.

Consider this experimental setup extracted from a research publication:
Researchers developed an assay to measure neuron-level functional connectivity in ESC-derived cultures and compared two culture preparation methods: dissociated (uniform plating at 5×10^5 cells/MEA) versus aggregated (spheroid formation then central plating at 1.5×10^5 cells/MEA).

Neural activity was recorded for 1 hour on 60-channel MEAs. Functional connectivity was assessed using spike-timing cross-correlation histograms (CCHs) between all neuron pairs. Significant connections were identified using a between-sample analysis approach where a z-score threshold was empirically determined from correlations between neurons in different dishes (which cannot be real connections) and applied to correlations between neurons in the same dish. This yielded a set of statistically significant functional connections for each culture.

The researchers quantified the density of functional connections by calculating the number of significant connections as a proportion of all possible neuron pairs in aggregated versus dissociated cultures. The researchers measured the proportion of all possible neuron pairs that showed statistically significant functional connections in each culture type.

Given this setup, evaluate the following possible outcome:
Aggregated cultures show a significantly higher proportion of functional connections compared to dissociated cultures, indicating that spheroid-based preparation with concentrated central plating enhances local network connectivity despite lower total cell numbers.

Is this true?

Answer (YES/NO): YES